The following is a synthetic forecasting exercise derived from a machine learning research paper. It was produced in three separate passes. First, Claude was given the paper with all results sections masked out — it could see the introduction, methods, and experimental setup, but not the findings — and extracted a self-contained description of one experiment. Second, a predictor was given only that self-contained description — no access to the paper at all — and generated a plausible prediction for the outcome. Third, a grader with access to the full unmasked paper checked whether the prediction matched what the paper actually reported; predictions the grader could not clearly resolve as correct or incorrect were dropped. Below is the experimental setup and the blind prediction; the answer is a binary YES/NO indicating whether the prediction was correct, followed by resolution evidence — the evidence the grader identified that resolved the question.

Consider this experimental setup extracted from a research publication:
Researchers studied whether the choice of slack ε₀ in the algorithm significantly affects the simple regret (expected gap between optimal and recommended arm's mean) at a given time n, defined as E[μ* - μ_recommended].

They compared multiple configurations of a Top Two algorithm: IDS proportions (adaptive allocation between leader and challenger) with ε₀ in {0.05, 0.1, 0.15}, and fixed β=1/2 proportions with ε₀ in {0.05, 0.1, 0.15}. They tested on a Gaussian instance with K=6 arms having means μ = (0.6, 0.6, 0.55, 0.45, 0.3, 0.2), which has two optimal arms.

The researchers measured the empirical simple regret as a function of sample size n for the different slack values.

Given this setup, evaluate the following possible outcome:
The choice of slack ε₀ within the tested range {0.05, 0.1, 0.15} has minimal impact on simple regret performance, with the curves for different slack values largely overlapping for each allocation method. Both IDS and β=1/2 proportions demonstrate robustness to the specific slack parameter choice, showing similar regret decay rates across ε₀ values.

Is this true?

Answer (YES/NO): YES